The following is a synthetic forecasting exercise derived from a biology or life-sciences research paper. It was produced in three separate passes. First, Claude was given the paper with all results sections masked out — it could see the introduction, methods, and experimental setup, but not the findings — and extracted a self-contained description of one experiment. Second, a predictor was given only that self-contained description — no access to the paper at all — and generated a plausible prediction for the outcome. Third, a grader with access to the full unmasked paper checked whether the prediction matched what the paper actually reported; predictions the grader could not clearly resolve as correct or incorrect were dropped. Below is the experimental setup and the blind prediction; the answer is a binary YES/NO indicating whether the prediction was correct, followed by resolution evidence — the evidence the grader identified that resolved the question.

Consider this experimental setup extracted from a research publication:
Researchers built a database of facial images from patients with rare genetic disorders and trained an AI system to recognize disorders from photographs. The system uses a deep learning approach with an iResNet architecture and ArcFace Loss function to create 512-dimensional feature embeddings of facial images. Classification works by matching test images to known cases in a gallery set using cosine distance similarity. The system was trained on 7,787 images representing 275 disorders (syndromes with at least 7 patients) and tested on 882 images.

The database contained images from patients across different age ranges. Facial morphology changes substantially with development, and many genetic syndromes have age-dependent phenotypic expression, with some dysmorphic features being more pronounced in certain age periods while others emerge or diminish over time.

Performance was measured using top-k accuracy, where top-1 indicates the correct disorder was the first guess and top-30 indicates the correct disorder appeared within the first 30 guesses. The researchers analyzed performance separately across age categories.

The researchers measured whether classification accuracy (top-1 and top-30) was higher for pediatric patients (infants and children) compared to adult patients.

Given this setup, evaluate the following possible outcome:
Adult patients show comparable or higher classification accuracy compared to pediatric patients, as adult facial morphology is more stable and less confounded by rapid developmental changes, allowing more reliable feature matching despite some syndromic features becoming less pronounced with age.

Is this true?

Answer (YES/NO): NO